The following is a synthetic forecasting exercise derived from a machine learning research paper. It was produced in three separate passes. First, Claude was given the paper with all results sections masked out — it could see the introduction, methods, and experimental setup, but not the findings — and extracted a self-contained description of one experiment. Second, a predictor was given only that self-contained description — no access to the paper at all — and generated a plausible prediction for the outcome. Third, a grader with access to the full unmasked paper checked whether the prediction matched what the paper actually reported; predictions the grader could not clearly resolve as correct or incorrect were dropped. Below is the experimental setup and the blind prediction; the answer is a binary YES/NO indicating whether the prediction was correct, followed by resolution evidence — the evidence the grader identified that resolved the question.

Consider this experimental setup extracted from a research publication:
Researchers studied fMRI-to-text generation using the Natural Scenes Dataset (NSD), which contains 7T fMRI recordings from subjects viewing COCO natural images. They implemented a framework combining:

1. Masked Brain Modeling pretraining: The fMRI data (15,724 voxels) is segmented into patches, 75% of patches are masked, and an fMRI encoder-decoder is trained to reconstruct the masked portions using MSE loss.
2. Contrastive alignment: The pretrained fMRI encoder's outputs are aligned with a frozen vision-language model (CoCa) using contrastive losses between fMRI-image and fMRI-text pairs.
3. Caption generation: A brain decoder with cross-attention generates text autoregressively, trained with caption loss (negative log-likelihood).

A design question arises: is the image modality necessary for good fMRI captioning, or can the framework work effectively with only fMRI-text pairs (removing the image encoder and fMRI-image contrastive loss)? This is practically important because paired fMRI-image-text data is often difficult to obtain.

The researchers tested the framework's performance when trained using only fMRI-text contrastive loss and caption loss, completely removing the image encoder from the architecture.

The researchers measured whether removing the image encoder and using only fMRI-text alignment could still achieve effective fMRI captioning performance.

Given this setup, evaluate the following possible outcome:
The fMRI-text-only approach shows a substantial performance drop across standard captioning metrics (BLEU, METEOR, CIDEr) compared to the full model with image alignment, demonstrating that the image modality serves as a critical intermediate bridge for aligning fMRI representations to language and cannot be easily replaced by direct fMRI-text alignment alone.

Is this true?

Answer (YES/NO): NO